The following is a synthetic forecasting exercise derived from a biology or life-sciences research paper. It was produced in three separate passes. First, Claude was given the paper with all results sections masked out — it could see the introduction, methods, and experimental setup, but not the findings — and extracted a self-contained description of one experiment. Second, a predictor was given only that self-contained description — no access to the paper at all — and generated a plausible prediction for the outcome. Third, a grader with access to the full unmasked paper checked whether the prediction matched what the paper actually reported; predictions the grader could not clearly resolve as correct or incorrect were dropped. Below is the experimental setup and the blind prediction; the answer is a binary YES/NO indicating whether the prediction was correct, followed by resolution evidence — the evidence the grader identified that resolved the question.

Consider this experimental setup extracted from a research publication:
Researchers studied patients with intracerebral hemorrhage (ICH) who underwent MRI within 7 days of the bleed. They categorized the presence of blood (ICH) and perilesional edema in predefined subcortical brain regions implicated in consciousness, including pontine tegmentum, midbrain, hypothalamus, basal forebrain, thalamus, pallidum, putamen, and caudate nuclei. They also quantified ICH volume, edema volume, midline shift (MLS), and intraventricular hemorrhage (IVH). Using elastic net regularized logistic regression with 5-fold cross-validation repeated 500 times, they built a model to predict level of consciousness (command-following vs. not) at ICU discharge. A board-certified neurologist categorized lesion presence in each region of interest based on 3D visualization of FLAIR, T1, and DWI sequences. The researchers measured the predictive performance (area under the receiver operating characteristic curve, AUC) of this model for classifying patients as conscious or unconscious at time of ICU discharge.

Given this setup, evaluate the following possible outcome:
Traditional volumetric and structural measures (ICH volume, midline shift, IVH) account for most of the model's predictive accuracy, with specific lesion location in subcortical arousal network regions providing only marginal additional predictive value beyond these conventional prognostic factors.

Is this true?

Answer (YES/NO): NO